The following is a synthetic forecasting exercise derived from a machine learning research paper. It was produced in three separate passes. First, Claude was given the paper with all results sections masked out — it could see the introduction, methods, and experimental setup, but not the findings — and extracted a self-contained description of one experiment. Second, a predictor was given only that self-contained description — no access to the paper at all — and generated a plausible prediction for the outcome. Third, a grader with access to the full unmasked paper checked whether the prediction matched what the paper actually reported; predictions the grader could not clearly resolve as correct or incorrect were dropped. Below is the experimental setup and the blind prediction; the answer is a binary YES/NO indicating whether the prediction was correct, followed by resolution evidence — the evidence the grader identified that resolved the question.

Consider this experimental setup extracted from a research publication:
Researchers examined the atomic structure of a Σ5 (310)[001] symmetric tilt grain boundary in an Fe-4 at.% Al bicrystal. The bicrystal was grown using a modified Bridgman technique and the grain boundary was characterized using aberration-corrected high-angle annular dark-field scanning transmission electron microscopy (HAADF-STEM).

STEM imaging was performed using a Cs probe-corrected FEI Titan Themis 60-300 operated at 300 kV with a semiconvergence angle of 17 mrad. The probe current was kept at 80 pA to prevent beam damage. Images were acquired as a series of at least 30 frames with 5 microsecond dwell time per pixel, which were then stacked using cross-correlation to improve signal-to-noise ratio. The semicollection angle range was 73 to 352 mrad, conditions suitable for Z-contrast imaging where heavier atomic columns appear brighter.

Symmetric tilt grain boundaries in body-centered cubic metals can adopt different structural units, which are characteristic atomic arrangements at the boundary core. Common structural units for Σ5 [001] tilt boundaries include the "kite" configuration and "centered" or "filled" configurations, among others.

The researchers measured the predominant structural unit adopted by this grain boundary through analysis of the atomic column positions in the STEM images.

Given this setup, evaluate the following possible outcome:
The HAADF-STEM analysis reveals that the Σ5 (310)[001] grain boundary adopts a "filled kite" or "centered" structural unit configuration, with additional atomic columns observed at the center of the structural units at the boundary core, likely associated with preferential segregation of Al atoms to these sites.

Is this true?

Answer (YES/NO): NO